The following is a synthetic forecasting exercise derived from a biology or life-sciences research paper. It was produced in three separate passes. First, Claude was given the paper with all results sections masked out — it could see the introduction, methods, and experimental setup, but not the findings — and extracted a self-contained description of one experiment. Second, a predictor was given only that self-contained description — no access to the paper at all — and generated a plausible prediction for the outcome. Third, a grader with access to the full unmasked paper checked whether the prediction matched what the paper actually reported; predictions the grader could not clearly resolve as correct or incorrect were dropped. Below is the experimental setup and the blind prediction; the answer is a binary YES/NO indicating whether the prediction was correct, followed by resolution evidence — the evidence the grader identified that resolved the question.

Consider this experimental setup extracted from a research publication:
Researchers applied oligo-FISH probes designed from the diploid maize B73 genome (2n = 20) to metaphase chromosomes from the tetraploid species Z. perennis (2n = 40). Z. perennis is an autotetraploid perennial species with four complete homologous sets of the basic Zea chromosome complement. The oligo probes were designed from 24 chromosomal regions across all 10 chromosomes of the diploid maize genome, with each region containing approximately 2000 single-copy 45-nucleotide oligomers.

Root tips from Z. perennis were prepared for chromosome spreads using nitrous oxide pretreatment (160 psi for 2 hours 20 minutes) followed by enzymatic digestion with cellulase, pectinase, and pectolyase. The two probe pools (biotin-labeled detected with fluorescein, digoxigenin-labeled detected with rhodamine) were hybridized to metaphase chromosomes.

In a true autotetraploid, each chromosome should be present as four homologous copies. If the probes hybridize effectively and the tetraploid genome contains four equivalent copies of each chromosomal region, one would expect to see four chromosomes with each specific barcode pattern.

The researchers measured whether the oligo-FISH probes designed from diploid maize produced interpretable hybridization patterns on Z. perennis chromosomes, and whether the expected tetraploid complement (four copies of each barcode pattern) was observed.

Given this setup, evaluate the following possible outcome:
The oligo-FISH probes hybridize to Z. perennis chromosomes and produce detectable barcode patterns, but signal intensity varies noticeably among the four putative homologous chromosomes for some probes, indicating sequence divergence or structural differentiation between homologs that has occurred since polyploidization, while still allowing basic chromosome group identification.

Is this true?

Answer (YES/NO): NO